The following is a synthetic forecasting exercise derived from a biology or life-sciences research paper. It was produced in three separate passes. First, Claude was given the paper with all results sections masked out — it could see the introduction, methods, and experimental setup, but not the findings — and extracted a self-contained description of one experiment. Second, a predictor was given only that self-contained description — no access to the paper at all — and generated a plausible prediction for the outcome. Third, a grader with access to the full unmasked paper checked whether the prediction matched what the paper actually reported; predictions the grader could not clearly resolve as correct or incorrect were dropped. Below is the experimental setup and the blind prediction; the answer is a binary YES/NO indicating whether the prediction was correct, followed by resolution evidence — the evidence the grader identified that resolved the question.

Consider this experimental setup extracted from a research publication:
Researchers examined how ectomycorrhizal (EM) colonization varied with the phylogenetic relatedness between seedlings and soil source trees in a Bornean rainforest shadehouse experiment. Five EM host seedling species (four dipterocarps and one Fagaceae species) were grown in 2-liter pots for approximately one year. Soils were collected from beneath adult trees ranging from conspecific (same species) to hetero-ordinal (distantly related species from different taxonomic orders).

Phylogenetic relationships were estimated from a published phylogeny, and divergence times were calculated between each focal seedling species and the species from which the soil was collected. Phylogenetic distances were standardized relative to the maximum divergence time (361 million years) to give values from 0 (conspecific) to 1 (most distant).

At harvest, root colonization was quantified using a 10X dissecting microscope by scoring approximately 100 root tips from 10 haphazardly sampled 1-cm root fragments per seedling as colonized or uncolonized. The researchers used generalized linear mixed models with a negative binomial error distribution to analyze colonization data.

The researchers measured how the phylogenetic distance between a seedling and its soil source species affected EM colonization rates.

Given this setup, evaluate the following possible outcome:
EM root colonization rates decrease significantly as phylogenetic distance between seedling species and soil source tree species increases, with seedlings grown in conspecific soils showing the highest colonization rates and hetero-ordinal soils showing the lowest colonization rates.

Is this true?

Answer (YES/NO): YES